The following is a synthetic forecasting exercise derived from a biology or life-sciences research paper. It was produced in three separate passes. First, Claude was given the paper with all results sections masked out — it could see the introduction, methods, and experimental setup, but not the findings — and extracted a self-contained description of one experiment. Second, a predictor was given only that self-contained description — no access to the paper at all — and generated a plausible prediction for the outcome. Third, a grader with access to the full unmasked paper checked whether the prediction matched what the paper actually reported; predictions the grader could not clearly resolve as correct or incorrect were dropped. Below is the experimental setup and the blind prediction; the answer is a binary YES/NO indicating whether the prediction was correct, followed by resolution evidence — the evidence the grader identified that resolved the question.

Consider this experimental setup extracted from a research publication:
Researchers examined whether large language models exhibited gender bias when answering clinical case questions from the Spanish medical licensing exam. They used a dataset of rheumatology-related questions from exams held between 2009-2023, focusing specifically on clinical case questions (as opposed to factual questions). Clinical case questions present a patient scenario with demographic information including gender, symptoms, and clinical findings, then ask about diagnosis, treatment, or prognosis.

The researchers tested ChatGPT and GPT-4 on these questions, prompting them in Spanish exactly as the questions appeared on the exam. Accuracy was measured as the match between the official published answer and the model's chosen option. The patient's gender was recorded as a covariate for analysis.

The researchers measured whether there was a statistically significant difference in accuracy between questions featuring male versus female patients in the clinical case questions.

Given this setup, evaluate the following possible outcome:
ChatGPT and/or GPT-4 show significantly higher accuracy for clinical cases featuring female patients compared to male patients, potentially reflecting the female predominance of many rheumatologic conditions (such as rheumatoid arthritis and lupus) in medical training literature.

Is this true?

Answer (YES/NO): NO